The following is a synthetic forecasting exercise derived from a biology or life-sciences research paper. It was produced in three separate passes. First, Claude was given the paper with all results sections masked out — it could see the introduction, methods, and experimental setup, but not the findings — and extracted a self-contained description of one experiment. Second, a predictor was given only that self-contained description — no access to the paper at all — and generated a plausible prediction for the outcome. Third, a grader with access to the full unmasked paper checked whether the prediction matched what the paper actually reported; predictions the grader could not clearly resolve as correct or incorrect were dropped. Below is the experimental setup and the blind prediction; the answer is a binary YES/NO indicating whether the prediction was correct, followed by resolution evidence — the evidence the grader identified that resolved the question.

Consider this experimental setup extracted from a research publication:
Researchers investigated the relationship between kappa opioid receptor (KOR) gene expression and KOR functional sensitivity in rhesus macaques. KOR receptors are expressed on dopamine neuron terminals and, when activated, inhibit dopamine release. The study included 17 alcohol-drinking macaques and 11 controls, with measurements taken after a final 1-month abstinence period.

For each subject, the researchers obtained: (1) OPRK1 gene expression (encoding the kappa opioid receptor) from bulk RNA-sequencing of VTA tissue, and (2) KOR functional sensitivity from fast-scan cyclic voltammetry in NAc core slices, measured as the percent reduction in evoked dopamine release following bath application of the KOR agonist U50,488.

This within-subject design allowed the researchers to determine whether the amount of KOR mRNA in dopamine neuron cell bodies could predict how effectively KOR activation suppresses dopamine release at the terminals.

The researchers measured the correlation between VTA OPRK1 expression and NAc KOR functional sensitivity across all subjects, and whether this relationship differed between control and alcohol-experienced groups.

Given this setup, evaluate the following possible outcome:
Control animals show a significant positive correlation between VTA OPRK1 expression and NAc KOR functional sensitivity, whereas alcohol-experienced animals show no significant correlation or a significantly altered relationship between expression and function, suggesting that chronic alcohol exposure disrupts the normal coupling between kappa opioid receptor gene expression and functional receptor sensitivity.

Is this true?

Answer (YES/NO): YES